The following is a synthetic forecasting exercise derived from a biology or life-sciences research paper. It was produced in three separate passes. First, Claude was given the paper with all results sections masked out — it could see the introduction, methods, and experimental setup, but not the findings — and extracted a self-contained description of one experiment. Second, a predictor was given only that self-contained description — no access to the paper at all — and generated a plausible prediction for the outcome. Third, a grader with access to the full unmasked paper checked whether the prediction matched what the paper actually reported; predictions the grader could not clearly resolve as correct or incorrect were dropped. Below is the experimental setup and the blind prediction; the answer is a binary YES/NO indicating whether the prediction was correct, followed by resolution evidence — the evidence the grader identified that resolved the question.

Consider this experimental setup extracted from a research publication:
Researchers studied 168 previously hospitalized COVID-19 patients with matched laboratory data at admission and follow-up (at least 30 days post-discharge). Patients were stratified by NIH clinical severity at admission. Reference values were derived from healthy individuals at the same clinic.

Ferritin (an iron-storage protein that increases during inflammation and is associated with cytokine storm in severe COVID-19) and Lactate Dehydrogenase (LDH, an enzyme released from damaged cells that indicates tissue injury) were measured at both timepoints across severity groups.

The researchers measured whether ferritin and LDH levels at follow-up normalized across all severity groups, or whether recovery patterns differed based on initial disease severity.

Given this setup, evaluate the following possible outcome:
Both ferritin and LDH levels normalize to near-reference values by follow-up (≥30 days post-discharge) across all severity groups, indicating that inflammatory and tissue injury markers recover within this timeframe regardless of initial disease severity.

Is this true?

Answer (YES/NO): NO